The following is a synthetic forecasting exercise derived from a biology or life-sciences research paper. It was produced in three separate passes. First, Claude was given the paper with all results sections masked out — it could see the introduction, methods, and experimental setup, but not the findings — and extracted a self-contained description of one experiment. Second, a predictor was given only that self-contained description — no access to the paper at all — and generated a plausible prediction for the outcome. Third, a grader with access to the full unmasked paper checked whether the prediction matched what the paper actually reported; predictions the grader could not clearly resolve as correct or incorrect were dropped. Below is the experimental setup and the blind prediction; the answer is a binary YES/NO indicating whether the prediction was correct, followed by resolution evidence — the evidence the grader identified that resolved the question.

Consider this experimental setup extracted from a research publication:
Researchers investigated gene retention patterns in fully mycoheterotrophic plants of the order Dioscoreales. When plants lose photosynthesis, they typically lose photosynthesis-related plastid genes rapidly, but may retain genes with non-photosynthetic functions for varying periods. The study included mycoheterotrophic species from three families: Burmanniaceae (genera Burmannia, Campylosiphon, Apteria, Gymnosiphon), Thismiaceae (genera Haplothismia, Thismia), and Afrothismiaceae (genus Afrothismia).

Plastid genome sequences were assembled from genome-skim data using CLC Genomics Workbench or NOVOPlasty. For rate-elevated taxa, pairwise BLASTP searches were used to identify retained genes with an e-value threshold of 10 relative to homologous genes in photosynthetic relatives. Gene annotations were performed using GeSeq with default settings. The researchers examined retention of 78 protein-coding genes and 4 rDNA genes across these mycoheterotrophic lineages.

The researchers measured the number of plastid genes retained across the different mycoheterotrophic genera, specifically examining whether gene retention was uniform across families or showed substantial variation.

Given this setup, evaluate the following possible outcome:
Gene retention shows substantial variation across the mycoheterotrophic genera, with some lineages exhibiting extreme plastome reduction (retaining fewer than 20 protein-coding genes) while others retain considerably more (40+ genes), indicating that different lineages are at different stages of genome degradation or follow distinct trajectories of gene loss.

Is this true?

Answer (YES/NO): NO